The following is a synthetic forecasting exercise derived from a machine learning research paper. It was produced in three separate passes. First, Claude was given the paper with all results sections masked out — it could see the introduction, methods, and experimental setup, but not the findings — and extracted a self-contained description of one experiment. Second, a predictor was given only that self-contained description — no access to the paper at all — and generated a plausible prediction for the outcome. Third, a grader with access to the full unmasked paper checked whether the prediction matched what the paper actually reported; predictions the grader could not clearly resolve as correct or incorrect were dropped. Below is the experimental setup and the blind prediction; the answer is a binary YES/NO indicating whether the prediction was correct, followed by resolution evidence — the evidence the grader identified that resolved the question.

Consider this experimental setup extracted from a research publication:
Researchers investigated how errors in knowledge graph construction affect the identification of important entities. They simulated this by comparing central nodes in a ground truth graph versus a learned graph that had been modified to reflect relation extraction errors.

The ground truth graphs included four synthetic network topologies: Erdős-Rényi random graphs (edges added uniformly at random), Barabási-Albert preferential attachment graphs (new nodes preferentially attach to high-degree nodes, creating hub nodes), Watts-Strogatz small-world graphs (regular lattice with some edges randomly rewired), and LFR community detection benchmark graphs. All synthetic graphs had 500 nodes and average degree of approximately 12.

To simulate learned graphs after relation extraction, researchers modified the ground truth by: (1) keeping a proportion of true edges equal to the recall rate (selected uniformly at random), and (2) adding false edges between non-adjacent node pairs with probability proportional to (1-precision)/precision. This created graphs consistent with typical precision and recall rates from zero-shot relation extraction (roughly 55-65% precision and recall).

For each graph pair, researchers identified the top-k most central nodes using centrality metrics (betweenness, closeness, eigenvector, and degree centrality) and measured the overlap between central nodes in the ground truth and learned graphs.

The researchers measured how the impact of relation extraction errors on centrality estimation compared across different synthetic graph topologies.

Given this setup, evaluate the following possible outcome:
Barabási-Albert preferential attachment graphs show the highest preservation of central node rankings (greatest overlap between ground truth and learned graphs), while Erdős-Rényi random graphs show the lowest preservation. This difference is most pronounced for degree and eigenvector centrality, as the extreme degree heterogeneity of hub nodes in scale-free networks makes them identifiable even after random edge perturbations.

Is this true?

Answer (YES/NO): NO